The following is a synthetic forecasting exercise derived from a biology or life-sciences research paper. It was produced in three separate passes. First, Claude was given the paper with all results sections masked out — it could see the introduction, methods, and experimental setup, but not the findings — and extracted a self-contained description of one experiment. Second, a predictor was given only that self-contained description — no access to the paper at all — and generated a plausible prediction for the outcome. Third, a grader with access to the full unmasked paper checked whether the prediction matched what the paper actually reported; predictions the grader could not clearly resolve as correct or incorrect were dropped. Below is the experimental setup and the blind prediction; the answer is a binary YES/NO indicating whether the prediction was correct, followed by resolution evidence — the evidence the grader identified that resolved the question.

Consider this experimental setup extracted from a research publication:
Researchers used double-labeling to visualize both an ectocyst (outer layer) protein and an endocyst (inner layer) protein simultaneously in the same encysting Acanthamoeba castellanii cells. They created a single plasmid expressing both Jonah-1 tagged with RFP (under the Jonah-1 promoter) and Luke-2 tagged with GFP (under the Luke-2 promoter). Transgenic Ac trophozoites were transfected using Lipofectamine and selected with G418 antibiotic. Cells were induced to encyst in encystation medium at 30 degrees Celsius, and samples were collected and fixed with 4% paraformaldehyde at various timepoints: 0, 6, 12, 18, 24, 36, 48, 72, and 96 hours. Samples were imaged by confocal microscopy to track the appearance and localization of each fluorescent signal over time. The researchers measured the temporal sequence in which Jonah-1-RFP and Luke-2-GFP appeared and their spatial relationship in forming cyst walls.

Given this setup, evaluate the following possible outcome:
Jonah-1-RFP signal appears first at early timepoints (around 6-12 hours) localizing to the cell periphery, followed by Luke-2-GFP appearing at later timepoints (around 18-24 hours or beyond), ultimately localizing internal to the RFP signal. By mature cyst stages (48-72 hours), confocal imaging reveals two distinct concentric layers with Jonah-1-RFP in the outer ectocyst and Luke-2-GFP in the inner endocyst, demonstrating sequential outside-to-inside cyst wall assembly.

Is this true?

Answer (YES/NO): NO